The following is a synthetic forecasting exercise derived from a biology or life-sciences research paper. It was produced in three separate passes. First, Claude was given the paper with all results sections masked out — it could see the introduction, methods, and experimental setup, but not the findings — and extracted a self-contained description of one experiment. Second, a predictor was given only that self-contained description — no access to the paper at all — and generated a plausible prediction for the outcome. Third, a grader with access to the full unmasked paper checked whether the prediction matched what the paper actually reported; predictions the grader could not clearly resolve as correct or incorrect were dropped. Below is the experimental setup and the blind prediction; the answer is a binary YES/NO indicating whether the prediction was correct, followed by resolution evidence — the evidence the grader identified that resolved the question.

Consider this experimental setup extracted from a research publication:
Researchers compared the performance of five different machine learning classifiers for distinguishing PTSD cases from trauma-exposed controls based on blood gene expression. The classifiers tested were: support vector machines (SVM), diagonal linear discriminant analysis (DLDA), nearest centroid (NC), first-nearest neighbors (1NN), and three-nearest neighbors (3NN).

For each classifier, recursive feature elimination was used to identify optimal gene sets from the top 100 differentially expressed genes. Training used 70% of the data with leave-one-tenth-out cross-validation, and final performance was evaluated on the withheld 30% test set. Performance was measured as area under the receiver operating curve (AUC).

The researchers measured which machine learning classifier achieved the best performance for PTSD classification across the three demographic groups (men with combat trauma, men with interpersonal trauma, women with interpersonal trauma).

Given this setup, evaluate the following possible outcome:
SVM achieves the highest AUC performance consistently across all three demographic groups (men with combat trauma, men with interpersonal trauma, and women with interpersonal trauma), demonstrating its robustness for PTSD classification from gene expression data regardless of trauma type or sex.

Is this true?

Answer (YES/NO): YES